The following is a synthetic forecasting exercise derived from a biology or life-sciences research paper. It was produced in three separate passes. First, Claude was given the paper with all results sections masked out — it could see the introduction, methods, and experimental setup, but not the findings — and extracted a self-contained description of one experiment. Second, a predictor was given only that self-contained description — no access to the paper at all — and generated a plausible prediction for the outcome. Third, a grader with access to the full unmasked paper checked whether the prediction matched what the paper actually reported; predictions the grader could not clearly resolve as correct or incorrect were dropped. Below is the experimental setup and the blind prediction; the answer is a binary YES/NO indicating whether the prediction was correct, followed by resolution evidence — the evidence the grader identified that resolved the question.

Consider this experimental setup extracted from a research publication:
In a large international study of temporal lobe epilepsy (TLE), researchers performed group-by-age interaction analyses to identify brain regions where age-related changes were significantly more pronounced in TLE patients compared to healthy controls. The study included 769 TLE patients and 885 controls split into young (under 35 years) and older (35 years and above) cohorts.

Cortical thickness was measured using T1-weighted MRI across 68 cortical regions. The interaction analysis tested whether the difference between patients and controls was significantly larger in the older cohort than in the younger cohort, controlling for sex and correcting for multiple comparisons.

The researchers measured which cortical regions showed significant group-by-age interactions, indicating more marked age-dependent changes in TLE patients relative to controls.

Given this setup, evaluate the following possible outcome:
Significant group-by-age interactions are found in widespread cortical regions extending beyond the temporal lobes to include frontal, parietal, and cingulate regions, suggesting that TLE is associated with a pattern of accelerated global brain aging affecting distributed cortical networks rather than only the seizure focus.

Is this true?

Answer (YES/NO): NO